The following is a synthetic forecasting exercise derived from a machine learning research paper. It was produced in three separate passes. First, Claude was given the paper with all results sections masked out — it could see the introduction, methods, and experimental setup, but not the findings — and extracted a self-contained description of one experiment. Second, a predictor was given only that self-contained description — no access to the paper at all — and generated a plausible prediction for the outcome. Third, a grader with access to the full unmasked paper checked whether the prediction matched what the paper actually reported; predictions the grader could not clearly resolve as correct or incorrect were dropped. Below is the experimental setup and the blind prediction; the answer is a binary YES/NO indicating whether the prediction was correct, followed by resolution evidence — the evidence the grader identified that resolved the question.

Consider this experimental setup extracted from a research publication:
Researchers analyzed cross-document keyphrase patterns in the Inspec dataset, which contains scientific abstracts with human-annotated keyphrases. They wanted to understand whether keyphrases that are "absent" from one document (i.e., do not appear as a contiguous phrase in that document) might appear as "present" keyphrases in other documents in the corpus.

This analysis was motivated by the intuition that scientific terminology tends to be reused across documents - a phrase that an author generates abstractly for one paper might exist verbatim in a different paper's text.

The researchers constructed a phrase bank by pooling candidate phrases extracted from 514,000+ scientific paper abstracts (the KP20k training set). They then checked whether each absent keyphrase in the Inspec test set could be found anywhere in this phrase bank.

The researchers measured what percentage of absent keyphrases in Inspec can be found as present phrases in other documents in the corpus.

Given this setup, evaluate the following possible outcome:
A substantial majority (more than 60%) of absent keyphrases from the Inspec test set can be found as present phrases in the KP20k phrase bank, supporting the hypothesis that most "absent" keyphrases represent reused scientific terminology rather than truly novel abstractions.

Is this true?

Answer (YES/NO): YES